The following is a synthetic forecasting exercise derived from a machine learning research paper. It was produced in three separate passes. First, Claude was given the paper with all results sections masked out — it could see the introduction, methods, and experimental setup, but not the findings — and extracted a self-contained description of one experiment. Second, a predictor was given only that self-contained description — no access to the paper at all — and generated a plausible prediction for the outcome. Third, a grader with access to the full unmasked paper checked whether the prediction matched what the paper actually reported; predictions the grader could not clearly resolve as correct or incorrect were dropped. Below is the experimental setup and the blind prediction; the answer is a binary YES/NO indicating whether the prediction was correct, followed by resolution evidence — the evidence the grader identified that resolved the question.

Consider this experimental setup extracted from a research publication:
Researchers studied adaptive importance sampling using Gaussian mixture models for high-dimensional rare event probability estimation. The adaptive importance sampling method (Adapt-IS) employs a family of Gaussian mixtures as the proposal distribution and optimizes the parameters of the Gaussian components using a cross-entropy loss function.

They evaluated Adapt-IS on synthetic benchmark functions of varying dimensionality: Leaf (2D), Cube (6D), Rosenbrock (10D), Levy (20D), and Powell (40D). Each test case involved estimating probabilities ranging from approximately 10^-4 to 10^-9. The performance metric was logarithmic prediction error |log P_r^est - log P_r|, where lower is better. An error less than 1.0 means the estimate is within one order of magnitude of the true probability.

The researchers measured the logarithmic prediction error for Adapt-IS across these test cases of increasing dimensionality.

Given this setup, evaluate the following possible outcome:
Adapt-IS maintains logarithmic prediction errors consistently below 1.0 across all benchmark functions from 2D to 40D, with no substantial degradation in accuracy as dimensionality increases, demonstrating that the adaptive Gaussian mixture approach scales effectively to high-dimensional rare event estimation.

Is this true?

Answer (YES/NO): NO